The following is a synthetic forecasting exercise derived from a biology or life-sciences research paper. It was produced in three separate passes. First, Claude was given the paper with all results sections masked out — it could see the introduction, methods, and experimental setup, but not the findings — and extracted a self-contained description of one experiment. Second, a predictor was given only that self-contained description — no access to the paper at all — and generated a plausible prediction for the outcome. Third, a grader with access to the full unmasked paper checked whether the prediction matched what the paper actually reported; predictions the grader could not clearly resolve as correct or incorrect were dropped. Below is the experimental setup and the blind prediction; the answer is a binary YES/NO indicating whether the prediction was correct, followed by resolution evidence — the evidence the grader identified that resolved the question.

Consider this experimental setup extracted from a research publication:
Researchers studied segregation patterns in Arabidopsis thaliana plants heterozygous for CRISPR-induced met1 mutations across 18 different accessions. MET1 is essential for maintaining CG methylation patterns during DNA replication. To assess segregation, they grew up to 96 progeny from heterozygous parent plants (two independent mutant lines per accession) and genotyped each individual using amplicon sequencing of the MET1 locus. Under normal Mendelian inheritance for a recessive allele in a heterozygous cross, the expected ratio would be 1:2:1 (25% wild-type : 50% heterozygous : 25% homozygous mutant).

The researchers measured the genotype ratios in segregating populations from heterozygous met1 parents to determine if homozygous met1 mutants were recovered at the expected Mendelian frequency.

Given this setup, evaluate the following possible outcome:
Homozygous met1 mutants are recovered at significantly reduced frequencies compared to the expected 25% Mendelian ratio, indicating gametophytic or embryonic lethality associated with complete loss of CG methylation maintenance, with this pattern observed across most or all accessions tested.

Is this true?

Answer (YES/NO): YES